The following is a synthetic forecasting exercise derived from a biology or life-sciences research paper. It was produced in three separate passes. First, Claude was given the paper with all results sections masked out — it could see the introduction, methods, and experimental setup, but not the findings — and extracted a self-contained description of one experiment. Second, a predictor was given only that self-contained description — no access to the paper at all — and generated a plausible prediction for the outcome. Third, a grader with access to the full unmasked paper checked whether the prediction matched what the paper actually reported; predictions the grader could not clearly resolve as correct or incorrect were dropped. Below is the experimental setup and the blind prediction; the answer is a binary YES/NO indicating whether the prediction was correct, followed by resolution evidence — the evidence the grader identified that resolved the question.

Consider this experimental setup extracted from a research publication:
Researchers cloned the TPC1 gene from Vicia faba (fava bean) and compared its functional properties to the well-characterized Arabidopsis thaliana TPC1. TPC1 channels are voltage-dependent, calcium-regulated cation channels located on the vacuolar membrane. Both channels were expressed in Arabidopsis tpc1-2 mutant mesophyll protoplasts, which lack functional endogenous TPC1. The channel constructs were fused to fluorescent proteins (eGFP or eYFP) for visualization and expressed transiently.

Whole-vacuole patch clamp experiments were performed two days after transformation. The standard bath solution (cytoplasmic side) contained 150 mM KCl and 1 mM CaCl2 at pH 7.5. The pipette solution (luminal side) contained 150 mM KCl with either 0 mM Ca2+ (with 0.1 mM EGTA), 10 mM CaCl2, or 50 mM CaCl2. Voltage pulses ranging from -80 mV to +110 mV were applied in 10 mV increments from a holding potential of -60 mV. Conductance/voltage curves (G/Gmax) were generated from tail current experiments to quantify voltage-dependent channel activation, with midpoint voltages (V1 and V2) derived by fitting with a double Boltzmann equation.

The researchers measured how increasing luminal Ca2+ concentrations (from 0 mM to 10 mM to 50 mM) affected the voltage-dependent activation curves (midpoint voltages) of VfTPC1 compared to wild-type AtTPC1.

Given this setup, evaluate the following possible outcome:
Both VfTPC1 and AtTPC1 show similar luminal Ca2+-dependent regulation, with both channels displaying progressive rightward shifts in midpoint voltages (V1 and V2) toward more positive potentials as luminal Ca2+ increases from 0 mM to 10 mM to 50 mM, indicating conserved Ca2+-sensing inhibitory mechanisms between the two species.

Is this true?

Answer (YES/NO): NO